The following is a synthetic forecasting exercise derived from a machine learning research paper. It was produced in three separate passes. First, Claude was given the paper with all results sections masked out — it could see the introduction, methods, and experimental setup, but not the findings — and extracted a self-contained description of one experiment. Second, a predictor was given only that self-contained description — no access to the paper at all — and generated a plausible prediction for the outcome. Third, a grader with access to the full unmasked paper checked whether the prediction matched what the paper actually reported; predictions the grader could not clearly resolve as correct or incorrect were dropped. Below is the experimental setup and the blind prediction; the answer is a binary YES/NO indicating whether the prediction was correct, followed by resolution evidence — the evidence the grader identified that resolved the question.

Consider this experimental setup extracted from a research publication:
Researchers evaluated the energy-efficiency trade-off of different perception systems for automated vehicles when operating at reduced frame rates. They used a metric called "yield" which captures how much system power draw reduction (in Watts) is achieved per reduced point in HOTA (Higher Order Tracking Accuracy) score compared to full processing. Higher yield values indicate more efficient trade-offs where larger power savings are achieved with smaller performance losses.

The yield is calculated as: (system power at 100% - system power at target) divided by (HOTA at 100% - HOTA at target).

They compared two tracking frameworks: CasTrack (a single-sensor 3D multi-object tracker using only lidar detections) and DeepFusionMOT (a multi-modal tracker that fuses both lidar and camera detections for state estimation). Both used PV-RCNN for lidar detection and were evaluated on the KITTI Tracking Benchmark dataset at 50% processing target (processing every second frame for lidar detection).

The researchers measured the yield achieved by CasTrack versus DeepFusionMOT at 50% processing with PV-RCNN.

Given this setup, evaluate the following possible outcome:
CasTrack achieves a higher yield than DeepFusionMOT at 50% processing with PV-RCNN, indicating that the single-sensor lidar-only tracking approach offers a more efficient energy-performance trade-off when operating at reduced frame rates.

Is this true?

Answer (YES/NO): NO